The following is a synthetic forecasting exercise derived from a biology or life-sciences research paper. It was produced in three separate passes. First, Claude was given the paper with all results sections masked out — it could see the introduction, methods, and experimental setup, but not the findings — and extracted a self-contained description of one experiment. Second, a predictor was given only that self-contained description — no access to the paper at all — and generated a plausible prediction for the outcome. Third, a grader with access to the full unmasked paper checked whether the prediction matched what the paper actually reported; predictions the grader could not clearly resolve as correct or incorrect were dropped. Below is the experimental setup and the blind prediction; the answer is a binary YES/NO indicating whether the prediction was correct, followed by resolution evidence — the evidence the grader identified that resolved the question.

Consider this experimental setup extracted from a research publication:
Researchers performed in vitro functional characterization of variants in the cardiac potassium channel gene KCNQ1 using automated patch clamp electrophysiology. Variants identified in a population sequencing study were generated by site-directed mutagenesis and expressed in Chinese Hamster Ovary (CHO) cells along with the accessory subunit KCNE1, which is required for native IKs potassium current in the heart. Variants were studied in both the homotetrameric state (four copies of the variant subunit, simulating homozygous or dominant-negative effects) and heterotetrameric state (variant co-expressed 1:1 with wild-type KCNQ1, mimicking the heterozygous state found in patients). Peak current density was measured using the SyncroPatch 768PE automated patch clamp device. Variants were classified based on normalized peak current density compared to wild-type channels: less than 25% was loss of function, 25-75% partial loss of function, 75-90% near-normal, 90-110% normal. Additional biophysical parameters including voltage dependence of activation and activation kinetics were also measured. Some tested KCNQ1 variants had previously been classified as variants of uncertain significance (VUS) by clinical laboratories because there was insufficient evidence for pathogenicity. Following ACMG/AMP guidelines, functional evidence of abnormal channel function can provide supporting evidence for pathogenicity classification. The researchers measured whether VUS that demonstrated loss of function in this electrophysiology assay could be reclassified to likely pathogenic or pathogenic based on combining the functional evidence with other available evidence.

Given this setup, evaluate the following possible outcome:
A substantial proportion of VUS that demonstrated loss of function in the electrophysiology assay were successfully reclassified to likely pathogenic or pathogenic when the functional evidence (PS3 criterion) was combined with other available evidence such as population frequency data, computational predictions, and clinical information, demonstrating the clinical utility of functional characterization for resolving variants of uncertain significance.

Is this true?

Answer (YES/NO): YES